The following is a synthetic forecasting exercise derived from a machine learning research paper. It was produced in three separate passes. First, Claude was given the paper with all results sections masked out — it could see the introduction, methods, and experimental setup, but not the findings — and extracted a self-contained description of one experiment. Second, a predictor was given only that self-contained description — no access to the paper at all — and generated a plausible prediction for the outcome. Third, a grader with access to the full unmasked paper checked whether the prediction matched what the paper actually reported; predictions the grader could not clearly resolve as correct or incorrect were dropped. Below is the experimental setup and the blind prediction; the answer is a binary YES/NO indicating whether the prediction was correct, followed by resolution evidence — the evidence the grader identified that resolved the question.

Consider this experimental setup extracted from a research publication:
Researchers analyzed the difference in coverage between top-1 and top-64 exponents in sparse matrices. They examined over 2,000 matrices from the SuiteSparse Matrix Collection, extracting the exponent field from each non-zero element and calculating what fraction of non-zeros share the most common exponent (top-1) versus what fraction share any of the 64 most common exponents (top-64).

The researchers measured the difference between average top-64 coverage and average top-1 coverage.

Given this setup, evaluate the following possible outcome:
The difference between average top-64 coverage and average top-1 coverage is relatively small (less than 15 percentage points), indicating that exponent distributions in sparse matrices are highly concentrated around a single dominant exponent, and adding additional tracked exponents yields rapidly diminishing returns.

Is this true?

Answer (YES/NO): NO